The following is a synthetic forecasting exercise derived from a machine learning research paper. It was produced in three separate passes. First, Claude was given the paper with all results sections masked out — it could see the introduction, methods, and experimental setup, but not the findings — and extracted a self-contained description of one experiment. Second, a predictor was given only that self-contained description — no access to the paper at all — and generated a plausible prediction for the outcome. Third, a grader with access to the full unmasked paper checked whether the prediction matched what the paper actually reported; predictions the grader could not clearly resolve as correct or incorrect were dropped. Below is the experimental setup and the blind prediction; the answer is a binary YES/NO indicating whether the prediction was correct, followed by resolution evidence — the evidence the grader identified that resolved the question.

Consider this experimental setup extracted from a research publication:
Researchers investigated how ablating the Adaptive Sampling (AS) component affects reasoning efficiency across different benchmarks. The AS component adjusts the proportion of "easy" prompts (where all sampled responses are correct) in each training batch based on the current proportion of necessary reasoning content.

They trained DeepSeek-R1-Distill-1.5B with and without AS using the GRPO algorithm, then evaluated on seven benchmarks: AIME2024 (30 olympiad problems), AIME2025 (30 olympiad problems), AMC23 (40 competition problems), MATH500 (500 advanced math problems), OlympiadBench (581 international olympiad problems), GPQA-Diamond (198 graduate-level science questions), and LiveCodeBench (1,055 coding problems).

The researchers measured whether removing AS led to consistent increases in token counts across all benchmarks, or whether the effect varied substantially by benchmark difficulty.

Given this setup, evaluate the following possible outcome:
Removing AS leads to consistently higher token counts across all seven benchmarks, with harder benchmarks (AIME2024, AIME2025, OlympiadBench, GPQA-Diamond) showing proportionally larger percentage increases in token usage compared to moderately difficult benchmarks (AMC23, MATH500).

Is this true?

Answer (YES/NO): NO